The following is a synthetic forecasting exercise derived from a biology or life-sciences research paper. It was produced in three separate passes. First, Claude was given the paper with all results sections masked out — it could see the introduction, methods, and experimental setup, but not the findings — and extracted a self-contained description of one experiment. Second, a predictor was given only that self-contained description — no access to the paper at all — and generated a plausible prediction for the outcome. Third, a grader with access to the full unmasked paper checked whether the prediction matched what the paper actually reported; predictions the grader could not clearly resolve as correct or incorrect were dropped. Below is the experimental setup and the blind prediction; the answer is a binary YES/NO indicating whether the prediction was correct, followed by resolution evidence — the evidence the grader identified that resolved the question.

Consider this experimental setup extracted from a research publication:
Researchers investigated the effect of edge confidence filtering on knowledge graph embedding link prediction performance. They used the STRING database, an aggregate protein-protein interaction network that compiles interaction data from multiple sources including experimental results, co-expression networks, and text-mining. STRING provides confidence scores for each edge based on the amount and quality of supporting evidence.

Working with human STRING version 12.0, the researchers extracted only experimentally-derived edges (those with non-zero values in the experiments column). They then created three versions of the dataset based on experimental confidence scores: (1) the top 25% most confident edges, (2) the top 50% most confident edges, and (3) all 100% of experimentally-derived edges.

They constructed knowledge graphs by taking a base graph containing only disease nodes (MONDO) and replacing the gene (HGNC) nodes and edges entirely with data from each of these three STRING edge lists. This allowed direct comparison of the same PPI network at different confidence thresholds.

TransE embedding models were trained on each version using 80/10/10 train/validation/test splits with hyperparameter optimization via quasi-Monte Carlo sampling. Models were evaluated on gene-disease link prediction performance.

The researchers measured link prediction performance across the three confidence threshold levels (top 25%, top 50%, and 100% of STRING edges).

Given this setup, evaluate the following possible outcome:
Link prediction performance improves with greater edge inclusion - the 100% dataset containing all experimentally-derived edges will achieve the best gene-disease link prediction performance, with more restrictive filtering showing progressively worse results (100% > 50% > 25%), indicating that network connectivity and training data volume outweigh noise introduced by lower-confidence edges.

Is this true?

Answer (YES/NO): YES